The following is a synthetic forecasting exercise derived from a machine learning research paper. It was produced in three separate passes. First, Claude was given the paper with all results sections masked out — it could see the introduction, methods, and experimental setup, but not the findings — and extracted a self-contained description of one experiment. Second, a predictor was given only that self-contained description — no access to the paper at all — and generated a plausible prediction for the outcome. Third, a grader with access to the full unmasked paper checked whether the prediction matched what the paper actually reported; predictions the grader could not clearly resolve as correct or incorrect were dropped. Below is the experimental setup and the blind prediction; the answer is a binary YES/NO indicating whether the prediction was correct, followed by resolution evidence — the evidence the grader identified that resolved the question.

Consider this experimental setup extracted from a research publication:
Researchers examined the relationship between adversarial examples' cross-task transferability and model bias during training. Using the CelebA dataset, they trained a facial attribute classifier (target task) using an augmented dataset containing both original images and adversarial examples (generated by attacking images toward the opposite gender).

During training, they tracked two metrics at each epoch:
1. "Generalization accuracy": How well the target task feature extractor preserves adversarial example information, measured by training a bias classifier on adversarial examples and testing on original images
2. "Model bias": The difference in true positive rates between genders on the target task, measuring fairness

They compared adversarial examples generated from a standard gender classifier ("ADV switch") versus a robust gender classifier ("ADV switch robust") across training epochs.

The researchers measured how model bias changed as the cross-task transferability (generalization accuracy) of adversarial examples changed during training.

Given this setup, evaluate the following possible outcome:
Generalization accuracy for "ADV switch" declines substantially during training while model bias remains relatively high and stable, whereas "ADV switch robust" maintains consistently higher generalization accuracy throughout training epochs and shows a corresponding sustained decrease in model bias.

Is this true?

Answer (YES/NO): NO